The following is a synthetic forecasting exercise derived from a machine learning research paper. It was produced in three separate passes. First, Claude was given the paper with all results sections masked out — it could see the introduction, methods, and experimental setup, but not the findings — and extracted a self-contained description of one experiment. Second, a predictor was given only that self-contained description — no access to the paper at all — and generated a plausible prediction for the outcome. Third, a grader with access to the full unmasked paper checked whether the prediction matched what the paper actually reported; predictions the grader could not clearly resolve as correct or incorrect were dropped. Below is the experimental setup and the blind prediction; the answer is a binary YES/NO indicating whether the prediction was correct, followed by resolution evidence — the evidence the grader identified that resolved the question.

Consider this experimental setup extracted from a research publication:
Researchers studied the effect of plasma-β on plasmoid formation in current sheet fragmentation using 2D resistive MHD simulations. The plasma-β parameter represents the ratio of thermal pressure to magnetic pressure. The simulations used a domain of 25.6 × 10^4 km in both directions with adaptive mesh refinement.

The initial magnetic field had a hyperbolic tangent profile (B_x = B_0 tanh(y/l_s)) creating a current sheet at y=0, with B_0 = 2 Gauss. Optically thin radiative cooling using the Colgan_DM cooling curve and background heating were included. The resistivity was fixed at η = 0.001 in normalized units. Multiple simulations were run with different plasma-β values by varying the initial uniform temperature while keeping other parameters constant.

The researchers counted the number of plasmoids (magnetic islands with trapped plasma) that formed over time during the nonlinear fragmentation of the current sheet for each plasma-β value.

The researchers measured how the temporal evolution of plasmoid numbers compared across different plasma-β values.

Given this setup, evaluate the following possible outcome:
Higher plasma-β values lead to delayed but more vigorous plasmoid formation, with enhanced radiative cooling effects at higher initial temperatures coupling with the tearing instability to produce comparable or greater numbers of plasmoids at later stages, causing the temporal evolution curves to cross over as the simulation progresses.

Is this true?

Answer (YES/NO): NO